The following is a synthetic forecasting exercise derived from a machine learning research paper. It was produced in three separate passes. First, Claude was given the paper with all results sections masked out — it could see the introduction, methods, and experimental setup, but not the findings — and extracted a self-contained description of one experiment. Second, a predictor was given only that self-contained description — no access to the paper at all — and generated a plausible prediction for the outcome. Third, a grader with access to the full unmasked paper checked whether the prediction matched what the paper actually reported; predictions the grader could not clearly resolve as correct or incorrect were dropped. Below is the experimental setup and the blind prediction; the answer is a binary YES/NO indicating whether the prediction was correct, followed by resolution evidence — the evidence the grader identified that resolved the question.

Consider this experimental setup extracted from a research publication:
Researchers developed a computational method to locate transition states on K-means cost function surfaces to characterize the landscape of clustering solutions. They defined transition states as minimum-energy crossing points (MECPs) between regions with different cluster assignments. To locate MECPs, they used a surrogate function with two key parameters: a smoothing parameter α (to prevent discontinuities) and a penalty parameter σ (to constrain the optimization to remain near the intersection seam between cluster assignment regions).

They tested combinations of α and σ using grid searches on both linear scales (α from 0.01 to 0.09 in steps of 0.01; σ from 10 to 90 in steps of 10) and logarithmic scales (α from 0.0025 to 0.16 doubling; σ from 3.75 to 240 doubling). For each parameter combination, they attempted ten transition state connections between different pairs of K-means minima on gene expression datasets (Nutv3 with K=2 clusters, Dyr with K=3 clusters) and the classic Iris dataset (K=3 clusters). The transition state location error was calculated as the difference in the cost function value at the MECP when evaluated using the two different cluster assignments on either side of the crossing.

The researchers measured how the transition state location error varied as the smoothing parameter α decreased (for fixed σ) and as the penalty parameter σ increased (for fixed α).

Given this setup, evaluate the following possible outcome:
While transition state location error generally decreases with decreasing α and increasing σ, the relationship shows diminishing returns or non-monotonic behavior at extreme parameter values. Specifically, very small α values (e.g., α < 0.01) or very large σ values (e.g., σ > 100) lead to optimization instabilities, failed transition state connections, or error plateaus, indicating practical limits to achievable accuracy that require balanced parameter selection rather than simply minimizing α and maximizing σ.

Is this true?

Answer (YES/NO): YES